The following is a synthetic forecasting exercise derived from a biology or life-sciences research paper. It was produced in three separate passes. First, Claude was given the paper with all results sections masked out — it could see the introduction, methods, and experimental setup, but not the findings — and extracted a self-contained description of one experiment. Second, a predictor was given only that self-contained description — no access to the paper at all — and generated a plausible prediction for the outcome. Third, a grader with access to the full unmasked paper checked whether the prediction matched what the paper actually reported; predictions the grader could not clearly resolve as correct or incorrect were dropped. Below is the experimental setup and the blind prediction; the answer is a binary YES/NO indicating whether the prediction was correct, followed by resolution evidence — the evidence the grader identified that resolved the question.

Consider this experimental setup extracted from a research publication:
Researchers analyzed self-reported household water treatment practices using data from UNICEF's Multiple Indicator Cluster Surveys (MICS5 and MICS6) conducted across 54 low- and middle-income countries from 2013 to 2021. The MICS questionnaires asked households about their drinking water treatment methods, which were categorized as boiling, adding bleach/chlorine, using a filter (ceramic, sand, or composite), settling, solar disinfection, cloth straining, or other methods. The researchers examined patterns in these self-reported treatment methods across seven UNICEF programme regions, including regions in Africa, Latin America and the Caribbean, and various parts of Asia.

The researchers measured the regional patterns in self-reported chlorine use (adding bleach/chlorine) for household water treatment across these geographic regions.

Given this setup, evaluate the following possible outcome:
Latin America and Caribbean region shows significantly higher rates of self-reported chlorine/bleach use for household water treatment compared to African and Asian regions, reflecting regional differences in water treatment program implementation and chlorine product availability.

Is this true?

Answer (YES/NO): NO